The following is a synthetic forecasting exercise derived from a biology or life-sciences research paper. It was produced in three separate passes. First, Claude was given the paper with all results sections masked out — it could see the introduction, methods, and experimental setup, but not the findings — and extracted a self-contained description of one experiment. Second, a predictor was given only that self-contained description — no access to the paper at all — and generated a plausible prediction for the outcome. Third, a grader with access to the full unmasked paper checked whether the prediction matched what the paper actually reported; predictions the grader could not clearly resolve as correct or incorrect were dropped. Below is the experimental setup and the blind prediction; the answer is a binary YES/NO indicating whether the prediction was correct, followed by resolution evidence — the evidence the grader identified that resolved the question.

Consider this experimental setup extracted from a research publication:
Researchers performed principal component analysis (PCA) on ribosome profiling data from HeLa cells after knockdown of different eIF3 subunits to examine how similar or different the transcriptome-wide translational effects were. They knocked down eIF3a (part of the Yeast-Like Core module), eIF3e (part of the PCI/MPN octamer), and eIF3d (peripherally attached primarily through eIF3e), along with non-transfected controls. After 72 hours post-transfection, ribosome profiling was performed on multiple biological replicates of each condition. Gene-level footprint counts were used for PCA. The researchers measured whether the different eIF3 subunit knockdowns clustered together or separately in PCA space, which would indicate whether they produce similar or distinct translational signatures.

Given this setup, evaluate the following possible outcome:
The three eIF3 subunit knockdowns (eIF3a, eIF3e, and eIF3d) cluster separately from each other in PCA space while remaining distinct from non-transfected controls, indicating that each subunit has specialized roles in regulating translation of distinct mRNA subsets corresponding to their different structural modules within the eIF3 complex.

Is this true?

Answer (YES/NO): NO